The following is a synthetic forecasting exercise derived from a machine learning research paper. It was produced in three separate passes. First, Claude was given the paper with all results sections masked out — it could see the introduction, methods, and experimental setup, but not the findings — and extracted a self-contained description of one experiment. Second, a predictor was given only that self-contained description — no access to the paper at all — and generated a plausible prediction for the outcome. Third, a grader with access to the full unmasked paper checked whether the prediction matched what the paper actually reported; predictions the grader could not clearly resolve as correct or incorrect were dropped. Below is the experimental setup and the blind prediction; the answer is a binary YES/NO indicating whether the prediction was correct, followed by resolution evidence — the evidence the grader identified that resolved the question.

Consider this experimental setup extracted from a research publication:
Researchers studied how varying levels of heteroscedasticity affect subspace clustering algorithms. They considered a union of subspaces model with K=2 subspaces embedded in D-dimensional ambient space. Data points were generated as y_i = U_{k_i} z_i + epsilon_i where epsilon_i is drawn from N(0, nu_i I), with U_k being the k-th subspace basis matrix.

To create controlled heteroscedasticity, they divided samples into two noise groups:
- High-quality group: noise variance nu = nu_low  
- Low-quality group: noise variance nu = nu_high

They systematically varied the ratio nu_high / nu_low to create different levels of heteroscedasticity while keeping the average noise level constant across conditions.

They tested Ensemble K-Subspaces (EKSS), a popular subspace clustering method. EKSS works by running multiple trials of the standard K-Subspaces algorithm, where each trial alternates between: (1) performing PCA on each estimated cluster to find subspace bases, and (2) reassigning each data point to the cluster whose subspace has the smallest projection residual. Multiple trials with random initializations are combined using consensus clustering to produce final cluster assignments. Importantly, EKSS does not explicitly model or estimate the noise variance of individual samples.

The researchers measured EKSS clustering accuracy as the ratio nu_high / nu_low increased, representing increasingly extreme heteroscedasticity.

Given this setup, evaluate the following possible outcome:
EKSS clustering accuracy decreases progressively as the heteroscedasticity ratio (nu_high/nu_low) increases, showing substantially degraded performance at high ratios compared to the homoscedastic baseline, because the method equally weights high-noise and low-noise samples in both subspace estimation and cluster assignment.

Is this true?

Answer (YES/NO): YES